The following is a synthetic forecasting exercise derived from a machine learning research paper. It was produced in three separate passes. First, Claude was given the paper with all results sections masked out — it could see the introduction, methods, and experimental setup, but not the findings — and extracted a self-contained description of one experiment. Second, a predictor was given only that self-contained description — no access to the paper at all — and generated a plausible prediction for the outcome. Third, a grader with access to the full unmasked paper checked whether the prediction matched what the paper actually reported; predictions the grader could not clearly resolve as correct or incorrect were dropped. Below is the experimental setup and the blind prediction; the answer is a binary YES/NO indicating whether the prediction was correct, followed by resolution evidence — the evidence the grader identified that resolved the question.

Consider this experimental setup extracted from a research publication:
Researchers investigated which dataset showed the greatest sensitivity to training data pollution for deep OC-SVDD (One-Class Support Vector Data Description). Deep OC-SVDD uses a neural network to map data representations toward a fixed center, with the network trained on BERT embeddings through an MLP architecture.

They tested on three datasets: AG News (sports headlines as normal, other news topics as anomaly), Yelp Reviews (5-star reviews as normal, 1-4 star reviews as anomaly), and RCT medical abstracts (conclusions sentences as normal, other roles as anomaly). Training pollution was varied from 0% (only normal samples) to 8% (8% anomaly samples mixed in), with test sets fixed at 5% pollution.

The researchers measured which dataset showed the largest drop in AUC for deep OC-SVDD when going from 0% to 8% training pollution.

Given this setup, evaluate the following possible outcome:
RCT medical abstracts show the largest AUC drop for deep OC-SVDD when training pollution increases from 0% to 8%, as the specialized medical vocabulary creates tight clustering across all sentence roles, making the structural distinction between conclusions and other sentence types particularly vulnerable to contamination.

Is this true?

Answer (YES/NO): NO